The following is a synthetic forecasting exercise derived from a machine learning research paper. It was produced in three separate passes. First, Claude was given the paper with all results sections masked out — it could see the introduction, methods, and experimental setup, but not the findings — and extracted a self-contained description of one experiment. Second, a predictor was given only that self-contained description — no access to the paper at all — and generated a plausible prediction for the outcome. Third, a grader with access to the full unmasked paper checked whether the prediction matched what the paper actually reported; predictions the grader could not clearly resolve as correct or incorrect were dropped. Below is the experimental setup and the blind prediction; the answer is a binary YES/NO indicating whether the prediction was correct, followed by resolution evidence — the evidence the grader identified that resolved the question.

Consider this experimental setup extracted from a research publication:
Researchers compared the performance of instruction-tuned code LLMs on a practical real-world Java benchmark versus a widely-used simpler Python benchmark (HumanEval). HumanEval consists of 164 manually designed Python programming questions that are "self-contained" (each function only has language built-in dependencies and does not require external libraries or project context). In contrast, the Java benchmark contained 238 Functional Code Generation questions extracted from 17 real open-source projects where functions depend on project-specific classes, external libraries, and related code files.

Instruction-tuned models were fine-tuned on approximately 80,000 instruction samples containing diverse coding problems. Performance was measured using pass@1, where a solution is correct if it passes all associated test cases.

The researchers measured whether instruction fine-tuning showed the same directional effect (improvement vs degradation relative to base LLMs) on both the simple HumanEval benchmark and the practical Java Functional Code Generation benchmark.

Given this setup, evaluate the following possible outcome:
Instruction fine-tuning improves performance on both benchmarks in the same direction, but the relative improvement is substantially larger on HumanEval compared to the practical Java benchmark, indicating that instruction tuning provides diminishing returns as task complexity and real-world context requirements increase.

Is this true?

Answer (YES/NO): NO